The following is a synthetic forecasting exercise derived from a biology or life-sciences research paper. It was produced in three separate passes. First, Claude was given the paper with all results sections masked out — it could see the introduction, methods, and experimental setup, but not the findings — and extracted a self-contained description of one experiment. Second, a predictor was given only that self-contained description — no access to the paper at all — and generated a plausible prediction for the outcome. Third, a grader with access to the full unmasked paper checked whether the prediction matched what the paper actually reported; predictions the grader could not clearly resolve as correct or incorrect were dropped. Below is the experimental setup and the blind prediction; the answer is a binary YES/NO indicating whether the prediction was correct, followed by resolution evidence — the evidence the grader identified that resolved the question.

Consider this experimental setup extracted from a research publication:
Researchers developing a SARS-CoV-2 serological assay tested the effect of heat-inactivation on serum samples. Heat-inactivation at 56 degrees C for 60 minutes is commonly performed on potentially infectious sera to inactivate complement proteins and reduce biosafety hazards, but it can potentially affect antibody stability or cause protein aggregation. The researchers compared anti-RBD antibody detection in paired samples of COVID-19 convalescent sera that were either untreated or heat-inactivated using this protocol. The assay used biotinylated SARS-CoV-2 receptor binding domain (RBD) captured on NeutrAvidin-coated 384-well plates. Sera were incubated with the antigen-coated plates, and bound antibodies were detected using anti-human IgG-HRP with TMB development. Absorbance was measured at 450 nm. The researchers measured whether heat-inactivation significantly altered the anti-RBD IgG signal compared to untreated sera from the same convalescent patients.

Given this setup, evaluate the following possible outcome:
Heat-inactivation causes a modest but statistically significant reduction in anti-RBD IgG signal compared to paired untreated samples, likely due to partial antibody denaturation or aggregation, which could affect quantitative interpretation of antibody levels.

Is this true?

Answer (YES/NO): NO